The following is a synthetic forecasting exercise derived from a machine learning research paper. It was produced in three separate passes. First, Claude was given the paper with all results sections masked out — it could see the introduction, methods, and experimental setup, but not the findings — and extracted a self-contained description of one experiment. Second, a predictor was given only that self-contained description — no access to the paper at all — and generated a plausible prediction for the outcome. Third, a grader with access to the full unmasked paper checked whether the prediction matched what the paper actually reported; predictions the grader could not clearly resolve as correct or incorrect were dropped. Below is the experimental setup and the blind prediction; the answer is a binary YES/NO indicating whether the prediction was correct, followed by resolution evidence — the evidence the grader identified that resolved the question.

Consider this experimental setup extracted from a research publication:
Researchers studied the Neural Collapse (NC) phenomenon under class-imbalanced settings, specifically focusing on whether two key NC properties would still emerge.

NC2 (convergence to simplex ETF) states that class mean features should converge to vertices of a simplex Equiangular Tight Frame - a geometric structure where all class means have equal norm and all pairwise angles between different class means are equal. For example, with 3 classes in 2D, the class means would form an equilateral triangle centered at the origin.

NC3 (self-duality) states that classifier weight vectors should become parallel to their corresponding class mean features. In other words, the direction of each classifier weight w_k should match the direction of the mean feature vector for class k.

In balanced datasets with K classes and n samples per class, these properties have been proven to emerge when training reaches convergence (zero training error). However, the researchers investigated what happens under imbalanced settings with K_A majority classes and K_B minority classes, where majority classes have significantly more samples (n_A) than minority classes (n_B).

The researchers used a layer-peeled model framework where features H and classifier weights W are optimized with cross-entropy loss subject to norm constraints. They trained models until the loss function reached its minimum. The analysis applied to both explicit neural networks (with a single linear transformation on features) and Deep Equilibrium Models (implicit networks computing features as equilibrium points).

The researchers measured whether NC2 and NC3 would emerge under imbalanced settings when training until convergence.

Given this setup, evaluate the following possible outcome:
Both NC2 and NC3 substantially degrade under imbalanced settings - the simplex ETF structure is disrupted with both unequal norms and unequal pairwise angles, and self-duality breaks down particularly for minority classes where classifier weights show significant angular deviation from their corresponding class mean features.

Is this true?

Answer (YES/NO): NO